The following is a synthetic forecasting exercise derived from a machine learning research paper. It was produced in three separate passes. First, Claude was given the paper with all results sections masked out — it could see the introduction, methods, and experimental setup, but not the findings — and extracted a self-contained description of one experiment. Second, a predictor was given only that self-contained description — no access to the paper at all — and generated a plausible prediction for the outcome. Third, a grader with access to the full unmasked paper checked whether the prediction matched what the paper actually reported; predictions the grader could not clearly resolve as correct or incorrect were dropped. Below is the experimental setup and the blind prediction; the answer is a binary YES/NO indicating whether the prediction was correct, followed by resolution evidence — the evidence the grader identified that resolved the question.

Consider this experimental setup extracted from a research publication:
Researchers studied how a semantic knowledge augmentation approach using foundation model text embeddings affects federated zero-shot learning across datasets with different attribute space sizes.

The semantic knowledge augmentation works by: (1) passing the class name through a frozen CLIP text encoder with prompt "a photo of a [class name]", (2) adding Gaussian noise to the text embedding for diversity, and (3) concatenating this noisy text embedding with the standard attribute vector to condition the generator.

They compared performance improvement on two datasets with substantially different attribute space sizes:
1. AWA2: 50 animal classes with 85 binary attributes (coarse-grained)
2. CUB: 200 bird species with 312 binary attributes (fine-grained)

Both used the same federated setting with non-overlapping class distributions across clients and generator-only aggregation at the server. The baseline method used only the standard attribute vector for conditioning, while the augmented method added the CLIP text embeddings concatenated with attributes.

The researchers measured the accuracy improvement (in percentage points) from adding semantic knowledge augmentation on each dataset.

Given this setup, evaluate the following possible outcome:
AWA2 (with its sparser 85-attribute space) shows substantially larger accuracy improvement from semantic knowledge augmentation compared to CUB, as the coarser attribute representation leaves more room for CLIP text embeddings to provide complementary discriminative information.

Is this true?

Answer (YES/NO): YES